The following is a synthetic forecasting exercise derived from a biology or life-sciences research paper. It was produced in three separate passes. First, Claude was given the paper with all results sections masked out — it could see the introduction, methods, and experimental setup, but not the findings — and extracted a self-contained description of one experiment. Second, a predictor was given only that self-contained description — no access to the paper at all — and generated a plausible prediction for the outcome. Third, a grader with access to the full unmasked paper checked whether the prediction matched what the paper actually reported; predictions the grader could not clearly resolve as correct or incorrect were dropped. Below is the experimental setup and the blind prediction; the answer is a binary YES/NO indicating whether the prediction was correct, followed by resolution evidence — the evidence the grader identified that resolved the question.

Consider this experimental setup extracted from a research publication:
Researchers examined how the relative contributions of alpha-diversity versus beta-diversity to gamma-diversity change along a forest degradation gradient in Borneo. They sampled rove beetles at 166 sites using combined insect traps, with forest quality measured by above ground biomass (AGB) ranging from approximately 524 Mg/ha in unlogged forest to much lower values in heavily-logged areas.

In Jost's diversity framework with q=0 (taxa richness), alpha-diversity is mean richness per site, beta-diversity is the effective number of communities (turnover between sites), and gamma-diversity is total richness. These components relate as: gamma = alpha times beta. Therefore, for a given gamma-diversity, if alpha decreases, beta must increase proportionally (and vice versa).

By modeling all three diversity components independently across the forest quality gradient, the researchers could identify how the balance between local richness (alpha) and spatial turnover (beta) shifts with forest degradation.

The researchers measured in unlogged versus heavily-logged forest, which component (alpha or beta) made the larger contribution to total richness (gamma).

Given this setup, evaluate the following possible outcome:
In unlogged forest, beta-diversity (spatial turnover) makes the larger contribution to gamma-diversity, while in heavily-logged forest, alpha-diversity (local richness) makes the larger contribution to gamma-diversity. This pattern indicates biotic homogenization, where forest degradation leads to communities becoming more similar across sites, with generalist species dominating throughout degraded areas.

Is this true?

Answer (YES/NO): NO